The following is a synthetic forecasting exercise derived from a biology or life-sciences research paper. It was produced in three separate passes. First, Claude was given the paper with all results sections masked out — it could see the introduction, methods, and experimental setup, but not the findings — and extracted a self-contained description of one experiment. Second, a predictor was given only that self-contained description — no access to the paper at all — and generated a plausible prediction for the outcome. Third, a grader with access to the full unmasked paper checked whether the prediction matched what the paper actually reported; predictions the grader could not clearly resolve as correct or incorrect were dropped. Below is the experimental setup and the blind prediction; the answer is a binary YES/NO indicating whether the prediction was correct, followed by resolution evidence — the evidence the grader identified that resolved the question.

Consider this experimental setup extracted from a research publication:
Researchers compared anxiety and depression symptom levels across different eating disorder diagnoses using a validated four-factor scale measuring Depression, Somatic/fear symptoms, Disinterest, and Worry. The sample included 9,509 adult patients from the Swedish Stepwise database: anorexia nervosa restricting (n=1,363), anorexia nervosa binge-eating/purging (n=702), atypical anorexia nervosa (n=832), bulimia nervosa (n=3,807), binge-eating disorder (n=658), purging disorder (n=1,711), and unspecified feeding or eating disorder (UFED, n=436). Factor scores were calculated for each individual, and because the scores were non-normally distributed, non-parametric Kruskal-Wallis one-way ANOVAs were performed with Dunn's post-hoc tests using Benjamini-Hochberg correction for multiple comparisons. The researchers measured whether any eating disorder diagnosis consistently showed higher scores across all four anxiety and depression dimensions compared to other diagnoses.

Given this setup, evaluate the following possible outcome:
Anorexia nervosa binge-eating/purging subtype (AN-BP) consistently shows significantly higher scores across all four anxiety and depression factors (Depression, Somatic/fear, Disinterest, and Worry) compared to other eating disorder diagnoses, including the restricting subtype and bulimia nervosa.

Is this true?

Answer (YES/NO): YES